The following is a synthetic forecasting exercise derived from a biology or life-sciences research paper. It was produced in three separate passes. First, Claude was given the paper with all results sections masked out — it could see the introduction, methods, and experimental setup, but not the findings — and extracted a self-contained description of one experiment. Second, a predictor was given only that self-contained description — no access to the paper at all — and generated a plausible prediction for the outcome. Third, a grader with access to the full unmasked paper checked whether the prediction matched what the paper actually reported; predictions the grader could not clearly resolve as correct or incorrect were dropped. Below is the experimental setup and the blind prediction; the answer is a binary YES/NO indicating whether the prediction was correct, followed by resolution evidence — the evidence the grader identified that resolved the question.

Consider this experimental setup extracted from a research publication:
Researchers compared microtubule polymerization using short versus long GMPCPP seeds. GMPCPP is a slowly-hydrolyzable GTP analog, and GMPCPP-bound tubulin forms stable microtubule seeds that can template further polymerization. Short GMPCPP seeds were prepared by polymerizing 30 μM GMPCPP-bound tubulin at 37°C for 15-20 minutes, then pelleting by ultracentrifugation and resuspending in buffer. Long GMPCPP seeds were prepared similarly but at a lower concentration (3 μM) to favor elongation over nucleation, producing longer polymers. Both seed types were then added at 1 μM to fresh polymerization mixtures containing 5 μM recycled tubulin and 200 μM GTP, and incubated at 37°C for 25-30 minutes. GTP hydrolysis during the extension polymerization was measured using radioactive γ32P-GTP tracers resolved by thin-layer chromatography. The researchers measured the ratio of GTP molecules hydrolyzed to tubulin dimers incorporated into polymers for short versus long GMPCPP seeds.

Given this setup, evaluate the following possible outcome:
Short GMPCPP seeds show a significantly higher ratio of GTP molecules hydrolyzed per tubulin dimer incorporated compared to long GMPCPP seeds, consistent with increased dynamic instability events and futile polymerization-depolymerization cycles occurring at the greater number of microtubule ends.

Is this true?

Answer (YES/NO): NO